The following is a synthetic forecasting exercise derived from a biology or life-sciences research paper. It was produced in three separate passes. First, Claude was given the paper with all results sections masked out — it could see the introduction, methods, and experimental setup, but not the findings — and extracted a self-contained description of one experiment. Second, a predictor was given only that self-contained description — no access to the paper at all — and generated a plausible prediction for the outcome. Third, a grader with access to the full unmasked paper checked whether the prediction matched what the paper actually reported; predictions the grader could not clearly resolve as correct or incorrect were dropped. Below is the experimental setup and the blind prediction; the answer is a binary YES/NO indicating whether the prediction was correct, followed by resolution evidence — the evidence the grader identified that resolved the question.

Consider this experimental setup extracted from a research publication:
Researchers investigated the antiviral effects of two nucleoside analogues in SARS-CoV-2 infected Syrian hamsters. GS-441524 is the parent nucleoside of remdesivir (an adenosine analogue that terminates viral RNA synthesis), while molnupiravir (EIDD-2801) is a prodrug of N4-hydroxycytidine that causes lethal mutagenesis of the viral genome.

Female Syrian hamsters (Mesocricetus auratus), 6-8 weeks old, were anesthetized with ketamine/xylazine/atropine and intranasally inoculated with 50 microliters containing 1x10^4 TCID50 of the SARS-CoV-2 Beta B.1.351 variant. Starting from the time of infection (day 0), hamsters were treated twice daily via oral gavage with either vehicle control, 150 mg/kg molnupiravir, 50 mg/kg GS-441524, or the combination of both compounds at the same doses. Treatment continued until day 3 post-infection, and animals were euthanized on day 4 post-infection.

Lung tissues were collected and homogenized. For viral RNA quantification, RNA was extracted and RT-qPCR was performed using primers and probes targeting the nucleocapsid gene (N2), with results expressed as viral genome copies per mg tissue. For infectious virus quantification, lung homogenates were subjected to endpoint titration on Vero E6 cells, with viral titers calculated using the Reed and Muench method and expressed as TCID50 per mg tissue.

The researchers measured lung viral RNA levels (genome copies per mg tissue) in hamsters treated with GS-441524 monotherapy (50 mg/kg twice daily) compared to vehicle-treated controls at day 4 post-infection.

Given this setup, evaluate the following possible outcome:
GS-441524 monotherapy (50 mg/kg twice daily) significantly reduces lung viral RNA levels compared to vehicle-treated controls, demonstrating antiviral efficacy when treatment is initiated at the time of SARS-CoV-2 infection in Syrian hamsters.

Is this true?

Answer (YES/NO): YES